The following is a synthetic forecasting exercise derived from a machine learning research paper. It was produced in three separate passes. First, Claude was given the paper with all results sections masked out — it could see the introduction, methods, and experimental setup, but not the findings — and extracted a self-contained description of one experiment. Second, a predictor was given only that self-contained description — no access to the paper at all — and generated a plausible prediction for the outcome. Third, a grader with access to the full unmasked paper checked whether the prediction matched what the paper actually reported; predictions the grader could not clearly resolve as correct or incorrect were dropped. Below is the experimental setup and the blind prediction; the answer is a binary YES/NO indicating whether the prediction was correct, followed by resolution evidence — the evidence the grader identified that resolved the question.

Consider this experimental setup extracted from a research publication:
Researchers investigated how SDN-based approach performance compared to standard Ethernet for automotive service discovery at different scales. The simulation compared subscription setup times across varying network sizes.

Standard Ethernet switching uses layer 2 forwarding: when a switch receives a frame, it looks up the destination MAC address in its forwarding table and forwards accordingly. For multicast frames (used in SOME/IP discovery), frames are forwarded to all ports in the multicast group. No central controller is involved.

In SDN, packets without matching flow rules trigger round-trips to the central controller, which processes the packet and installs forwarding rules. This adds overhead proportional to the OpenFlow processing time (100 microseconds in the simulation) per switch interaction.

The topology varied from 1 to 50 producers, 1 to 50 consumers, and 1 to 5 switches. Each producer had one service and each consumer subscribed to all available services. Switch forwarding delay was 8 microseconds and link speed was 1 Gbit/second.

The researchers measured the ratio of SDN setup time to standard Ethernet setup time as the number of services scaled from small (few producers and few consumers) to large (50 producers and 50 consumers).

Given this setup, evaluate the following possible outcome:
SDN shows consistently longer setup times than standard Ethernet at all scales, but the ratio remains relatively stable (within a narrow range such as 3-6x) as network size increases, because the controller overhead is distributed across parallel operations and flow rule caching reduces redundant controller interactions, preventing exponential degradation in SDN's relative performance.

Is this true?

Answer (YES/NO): NO